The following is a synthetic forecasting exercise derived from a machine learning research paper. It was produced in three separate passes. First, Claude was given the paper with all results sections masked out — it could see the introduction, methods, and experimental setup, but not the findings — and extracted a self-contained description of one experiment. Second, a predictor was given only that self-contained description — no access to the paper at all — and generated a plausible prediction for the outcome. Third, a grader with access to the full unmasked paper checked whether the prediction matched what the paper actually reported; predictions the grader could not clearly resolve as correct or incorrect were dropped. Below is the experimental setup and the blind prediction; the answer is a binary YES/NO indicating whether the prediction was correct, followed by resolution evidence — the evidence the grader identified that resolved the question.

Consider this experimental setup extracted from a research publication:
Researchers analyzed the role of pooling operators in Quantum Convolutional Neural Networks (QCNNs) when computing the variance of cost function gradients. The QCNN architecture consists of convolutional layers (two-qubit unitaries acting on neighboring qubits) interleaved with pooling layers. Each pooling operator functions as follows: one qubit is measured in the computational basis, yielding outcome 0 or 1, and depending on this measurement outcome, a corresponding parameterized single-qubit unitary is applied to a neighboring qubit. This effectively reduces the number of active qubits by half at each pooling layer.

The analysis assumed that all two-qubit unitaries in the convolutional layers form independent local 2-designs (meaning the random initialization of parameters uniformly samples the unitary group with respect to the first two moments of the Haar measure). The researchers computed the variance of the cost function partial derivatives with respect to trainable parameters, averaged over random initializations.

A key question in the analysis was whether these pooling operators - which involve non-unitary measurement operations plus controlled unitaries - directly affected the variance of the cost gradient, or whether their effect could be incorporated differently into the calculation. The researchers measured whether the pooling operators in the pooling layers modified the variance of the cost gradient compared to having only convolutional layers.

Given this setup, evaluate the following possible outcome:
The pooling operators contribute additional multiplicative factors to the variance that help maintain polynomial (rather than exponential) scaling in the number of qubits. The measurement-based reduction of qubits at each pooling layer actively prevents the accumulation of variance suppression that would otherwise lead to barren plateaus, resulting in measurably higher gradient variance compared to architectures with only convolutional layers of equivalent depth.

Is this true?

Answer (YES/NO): NO